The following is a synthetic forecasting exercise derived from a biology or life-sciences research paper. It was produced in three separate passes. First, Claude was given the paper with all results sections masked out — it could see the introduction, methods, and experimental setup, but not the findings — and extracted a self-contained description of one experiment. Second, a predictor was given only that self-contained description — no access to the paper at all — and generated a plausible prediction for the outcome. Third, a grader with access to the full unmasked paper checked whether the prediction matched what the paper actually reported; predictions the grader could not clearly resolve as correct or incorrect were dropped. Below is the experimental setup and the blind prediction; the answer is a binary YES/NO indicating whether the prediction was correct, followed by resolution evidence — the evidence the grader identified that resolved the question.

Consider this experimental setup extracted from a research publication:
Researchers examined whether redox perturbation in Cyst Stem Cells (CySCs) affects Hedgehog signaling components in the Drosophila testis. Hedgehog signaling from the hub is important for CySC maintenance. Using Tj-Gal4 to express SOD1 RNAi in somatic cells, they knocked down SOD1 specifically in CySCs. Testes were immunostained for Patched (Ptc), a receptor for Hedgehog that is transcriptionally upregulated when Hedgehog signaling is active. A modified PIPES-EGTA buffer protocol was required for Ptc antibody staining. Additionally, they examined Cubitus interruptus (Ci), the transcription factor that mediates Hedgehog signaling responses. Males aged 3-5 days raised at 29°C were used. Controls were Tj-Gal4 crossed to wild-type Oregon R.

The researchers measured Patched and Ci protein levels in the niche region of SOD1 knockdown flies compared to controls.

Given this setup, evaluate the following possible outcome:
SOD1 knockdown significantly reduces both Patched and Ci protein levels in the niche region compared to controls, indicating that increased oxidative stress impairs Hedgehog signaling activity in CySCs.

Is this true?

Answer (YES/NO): NO